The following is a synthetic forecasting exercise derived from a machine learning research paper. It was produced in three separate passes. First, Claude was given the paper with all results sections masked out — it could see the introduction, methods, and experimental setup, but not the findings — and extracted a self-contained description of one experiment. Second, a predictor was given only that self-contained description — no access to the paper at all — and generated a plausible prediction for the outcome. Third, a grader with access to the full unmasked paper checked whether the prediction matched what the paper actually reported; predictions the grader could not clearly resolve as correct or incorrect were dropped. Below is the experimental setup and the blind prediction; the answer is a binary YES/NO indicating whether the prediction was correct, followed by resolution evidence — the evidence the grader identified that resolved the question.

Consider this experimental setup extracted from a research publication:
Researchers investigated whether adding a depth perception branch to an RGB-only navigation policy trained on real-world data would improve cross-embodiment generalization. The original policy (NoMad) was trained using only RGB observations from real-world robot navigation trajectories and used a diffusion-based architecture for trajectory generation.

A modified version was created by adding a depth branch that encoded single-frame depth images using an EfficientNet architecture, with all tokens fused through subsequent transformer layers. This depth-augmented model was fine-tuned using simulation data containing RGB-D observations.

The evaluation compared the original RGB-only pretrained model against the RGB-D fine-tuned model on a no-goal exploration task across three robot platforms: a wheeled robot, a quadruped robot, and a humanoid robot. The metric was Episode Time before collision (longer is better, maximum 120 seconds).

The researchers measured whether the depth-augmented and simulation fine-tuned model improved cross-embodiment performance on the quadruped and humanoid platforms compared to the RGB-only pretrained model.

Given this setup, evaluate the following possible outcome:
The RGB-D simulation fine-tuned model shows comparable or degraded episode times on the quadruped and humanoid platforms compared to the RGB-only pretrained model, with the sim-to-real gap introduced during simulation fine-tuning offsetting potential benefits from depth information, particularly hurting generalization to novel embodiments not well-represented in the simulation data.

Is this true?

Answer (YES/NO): NO